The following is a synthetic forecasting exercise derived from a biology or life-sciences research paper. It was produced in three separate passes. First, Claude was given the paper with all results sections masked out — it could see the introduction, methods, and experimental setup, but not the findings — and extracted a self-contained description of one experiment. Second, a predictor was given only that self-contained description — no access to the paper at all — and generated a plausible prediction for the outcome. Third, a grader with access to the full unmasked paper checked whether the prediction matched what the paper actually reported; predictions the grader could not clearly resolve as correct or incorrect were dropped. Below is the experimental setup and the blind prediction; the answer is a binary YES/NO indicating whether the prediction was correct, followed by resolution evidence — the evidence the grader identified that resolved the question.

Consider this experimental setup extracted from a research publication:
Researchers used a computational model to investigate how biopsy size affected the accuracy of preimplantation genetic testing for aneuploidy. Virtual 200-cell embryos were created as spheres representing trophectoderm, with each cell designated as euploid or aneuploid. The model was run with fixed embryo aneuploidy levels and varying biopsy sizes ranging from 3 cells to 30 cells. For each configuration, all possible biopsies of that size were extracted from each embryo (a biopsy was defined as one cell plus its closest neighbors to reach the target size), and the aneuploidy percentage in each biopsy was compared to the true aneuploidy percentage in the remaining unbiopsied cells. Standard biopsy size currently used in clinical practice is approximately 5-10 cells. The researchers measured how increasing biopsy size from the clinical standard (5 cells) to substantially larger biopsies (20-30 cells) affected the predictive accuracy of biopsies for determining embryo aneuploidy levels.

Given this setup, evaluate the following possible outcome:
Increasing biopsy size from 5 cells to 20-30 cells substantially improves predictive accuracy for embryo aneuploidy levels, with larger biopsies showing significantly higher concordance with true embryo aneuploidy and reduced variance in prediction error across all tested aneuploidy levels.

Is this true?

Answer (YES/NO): NO